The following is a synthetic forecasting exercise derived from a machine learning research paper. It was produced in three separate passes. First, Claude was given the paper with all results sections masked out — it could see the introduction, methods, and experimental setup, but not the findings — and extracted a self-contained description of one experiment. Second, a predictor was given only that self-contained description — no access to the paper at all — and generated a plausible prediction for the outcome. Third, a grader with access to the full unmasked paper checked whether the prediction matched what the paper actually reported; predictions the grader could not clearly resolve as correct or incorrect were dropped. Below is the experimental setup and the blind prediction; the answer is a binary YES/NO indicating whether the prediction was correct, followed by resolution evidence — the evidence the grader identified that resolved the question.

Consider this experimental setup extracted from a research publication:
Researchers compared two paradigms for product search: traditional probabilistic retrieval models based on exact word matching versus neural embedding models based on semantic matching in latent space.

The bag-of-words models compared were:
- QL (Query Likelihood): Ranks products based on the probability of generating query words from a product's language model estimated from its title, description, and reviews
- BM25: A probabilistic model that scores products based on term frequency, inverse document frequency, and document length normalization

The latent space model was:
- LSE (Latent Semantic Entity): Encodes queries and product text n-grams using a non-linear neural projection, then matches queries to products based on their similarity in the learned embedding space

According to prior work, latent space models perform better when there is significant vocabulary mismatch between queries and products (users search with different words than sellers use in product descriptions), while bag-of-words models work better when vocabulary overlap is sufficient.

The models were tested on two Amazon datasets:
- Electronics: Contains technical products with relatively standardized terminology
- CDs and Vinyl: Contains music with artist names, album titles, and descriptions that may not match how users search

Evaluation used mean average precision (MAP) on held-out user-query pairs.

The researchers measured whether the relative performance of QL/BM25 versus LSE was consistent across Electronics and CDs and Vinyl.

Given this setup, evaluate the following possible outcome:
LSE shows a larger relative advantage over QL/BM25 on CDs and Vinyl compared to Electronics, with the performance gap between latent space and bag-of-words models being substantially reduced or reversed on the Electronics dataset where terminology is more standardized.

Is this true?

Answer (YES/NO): YES